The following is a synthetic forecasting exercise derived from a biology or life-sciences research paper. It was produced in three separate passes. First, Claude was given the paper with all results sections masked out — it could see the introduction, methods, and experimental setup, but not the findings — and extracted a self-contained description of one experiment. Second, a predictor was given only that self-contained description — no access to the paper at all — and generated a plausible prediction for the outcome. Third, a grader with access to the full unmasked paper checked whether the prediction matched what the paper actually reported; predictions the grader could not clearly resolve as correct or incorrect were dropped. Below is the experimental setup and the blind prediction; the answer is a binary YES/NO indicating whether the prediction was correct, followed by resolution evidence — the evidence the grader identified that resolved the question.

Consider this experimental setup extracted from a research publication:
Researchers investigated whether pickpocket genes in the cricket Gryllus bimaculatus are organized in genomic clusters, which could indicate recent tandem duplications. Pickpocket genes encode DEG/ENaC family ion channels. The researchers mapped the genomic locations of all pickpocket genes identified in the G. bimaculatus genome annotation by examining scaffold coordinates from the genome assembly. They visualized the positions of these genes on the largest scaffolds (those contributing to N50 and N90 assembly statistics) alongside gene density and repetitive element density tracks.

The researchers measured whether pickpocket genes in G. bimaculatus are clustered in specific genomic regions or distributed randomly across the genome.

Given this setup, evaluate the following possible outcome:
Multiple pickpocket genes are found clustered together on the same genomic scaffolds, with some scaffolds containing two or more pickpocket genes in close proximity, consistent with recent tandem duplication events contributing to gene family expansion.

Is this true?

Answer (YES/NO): YES